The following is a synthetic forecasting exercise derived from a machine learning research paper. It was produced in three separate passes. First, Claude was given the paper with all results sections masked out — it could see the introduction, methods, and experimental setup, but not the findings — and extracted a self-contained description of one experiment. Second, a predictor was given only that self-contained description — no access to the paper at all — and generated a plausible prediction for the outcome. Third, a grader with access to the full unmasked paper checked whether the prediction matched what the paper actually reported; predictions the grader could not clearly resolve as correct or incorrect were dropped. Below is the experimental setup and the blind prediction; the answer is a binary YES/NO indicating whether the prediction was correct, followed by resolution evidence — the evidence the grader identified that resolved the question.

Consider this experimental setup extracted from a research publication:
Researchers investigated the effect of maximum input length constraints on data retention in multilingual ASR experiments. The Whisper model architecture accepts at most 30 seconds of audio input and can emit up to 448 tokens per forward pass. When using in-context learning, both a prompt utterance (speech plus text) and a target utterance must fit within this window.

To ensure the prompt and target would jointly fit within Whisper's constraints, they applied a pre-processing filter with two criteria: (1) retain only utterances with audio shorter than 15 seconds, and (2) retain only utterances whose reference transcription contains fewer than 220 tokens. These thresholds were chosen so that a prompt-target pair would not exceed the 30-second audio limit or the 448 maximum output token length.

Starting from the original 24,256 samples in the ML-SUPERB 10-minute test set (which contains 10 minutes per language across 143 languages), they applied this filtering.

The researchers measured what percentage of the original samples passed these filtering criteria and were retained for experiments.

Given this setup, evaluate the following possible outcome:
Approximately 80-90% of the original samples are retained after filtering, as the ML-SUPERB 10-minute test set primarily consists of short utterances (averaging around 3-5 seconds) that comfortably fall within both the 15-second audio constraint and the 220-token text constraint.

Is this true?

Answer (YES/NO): NO